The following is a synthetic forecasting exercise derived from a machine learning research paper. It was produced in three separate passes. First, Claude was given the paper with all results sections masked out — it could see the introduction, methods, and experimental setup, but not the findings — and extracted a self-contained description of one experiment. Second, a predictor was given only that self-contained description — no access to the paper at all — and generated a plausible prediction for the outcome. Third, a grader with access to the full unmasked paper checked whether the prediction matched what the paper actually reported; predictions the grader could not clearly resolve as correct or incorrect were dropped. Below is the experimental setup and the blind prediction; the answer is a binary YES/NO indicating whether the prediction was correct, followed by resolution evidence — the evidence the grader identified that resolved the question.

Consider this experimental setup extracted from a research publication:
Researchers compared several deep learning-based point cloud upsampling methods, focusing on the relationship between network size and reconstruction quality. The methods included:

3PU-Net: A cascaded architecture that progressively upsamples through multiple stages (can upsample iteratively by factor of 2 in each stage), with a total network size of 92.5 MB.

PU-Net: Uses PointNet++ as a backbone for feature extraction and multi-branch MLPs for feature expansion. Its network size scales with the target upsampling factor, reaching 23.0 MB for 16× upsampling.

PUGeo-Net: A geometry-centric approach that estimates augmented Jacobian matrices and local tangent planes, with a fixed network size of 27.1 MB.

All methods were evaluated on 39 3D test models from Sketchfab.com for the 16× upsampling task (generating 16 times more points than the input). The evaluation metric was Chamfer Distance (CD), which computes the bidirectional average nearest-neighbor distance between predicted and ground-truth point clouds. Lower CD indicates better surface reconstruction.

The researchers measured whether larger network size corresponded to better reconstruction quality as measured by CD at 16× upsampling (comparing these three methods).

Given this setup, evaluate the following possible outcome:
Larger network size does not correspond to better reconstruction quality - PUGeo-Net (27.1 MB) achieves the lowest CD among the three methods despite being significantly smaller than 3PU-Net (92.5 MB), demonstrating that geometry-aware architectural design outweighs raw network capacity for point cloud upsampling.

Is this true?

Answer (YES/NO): YES